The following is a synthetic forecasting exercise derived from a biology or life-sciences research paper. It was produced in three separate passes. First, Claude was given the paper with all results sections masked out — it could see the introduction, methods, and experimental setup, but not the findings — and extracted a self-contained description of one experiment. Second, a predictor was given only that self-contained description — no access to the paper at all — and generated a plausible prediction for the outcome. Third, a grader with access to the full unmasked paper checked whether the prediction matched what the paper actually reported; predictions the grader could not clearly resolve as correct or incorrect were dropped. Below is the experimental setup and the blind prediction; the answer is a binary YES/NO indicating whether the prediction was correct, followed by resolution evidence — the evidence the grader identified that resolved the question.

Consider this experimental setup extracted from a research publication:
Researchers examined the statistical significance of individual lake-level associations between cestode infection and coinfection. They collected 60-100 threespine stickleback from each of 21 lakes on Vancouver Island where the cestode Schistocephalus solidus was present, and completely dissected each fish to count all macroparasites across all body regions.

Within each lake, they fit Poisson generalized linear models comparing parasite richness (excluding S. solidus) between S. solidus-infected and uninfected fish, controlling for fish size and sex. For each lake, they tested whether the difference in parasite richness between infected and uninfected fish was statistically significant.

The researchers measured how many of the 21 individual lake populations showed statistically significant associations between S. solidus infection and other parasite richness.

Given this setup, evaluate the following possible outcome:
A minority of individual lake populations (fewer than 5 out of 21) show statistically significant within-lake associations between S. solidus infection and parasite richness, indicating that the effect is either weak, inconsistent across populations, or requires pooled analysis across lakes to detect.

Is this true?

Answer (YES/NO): YES